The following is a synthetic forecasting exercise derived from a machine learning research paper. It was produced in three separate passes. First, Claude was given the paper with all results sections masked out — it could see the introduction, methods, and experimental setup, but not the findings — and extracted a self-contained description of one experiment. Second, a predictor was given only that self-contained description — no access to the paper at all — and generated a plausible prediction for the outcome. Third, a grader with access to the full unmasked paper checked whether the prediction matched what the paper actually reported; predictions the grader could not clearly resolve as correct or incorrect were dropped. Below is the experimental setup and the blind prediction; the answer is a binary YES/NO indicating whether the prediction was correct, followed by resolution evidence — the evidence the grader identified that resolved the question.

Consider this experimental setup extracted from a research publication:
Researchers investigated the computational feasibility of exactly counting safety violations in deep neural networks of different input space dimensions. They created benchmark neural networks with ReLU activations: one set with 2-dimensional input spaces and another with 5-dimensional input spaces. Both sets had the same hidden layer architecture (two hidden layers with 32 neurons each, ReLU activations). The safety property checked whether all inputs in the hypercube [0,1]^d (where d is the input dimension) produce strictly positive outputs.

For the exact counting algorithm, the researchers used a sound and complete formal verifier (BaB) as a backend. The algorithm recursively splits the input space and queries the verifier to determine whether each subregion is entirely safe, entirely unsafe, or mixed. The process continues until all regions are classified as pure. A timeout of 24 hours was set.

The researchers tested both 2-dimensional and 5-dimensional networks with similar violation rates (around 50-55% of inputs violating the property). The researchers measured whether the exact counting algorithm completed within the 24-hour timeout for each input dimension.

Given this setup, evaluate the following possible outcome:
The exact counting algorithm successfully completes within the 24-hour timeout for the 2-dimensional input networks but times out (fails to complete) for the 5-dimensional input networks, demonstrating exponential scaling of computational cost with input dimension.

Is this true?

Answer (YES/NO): YES